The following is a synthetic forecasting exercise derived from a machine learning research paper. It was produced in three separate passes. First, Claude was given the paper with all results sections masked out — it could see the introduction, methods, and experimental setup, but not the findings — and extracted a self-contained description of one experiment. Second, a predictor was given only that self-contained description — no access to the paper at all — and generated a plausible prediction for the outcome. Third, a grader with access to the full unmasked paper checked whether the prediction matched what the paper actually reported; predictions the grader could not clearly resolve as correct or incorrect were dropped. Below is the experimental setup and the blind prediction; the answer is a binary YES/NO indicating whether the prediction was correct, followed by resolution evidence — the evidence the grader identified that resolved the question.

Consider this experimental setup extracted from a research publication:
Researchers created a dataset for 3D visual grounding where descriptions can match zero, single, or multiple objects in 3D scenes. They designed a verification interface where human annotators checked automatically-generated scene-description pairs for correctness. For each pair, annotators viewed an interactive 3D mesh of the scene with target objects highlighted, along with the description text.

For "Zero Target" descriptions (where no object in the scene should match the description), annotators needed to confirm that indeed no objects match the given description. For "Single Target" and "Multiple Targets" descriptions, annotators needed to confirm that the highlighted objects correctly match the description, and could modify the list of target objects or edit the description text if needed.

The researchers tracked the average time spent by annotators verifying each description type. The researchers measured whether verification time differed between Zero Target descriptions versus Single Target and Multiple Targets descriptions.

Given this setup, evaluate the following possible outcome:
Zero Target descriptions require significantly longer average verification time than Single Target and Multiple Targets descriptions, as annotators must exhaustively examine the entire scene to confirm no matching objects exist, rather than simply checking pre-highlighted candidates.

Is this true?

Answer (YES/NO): NO